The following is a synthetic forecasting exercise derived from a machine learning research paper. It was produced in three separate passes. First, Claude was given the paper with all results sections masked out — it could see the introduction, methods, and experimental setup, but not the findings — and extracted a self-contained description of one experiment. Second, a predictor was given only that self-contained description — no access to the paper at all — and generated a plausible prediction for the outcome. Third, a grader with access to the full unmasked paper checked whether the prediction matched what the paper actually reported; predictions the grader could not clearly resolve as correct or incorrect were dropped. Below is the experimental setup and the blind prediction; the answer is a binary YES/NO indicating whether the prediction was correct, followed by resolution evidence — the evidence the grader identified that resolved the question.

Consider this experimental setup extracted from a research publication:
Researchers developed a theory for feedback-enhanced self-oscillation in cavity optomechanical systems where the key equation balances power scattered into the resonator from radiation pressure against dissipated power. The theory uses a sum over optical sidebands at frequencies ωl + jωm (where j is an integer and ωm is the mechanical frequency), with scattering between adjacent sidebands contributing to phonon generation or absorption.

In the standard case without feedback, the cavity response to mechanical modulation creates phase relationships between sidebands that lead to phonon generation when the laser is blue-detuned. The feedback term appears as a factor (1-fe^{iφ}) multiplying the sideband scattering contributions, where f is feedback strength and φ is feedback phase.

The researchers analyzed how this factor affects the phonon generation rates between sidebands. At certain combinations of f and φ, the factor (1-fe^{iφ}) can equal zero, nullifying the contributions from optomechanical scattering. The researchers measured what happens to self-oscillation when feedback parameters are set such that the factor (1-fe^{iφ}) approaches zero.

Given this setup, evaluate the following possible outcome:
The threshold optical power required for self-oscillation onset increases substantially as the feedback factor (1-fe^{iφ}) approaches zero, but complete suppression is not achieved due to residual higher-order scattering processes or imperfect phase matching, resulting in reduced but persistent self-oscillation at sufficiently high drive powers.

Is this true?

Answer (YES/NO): NO